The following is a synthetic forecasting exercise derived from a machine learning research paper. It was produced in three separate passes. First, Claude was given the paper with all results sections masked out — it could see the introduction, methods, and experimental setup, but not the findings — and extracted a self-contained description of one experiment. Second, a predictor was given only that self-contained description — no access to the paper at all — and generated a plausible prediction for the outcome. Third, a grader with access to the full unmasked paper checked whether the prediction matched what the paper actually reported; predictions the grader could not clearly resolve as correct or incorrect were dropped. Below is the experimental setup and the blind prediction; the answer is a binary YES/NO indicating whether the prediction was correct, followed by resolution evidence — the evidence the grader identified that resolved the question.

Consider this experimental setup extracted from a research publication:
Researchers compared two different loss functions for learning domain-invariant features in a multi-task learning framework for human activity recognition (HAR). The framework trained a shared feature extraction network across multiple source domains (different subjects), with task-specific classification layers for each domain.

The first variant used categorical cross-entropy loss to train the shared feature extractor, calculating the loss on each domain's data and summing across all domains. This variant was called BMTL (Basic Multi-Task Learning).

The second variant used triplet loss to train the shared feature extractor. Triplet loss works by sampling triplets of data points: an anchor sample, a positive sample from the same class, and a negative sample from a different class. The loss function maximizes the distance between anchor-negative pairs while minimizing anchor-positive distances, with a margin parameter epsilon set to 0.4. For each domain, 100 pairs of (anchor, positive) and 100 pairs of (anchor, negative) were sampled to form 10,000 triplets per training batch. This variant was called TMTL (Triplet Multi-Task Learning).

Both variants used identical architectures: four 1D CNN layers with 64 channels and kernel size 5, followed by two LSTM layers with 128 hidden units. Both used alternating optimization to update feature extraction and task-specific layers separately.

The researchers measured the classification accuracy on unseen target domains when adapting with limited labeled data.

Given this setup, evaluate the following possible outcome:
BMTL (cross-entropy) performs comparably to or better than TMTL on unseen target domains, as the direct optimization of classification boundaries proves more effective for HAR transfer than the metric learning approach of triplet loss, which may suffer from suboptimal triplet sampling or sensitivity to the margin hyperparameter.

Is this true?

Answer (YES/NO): NO